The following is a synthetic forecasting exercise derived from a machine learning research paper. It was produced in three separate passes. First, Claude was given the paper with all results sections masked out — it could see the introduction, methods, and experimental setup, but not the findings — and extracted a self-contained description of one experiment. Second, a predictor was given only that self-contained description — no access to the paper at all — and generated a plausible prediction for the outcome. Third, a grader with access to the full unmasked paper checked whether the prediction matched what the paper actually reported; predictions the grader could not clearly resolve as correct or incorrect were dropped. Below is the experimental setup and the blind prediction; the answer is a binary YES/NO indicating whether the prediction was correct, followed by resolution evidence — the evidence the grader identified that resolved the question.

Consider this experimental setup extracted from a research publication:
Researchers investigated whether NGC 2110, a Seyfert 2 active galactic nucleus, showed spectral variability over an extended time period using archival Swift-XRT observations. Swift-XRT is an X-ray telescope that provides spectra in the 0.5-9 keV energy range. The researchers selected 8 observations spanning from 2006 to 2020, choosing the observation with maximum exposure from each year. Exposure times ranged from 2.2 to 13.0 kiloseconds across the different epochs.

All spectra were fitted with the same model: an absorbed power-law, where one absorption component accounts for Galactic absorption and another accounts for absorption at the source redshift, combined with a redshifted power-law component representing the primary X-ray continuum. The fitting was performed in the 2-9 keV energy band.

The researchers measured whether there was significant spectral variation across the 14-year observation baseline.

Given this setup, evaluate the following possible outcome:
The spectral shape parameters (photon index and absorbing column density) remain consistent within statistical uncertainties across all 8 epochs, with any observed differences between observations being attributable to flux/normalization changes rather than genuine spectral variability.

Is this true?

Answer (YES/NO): YES